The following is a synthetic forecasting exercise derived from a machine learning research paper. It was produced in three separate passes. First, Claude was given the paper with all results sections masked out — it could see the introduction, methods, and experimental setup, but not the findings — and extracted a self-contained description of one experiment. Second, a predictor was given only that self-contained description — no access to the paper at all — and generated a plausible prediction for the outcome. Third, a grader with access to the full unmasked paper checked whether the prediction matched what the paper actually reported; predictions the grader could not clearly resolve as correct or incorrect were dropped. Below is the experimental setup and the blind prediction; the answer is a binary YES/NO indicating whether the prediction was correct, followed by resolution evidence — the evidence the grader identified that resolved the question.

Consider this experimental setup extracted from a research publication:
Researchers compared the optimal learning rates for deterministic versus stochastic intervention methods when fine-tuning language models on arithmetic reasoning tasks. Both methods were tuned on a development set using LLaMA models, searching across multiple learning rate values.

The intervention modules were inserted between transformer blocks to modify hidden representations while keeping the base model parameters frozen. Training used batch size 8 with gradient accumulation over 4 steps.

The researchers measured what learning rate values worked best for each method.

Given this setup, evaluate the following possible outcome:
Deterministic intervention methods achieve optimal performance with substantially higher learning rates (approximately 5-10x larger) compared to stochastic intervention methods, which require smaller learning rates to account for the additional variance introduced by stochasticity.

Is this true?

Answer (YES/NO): NO